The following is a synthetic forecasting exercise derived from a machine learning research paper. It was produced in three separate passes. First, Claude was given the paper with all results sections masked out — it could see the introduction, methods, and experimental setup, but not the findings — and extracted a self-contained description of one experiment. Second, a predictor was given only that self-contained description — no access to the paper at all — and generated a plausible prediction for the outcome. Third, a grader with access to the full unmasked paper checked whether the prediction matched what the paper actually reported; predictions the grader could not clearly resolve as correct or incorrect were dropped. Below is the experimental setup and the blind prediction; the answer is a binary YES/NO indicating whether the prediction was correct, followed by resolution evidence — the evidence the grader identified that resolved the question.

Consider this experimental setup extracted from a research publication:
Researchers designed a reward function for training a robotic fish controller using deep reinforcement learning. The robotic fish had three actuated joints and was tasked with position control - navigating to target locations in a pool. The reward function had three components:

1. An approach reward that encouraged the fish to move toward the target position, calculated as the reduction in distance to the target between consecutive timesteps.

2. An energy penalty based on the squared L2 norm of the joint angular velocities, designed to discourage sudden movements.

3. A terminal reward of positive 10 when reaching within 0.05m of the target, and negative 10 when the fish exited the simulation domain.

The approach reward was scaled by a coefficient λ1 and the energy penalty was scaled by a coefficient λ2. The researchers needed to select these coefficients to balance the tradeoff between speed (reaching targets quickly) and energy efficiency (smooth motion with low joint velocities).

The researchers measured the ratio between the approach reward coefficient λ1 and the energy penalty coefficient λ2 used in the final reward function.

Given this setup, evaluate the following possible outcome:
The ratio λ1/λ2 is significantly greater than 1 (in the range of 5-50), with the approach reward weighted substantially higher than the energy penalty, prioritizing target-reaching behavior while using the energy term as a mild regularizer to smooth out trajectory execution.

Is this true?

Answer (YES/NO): NO